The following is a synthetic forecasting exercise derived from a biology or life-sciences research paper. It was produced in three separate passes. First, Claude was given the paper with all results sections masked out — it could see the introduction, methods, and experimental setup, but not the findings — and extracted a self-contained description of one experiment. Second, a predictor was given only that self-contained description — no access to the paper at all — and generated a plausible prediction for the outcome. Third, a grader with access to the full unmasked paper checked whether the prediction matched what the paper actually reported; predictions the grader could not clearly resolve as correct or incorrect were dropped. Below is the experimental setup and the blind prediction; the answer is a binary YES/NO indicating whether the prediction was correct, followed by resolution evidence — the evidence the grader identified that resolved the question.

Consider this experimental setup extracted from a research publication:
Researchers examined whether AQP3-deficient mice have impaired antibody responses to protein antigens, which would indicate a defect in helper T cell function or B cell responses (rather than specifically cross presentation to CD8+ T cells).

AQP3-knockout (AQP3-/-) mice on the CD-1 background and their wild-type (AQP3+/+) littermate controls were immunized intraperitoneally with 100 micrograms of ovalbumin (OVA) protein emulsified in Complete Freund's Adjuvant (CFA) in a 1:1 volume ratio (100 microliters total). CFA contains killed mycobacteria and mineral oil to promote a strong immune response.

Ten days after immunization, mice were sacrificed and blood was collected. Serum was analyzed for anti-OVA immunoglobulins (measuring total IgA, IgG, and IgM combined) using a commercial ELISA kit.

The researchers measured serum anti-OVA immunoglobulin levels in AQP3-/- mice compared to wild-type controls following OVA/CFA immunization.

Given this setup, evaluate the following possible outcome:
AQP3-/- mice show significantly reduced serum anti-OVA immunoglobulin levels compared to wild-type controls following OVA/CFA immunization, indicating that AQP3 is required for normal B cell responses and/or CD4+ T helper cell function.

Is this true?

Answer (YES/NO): NO